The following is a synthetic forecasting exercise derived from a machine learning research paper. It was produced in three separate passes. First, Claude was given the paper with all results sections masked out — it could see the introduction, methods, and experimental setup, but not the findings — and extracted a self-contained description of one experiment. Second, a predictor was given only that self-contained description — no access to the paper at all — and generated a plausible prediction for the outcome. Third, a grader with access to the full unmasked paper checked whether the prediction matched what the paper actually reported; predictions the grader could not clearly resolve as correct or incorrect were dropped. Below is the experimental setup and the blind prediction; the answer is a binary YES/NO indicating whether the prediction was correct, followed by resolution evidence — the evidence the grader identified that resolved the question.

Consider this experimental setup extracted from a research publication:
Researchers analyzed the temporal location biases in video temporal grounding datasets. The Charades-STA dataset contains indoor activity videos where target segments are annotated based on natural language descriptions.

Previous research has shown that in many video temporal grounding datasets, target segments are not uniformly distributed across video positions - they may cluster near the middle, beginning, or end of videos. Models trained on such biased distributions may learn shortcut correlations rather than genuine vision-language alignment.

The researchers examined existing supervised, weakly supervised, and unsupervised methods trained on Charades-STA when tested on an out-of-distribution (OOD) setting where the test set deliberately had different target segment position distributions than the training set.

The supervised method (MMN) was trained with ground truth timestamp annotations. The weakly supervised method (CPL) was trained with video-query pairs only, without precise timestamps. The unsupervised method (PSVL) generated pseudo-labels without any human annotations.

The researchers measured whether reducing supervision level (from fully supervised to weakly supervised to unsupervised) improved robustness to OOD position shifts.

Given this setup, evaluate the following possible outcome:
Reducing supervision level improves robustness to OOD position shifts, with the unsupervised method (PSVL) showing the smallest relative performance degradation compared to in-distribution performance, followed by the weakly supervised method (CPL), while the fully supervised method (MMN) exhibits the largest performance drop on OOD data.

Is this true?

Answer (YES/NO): NO